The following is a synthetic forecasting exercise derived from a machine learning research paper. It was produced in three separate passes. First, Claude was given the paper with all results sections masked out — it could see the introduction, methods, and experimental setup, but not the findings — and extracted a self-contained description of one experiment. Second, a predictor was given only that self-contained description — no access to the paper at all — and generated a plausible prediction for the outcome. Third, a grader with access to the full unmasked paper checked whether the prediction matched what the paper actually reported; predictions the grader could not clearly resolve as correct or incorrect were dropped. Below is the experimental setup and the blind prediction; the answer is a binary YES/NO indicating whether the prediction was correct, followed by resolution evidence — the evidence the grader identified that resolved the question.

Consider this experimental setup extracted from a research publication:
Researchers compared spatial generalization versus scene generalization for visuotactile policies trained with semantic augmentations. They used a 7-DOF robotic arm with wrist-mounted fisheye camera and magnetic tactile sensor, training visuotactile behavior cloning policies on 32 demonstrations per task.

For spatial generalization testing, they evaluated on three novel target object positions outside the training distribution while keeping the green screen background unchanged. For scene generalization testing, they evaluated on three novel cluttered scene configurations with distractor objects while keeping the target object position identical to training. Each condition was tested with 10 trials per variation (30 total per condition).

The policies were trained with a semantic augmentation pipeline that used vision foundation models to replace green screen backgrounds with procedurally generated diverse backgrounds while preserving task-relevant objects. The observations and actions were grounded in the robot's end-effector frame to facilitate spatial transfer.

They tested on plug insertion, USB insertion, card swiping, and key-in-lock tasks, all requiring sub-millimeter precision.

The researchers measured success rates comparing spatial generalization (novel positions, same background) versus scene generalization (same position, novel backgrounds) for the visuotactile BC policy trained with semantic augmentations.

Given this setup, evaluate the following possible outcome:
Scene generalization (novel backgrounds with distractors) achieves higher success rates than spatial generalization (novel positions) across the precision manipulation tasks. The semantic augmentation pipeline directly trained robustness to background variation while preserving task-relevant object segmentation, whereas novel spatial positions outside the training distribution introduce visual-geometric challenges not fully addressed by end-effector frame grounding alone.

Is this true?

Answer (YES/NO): NO